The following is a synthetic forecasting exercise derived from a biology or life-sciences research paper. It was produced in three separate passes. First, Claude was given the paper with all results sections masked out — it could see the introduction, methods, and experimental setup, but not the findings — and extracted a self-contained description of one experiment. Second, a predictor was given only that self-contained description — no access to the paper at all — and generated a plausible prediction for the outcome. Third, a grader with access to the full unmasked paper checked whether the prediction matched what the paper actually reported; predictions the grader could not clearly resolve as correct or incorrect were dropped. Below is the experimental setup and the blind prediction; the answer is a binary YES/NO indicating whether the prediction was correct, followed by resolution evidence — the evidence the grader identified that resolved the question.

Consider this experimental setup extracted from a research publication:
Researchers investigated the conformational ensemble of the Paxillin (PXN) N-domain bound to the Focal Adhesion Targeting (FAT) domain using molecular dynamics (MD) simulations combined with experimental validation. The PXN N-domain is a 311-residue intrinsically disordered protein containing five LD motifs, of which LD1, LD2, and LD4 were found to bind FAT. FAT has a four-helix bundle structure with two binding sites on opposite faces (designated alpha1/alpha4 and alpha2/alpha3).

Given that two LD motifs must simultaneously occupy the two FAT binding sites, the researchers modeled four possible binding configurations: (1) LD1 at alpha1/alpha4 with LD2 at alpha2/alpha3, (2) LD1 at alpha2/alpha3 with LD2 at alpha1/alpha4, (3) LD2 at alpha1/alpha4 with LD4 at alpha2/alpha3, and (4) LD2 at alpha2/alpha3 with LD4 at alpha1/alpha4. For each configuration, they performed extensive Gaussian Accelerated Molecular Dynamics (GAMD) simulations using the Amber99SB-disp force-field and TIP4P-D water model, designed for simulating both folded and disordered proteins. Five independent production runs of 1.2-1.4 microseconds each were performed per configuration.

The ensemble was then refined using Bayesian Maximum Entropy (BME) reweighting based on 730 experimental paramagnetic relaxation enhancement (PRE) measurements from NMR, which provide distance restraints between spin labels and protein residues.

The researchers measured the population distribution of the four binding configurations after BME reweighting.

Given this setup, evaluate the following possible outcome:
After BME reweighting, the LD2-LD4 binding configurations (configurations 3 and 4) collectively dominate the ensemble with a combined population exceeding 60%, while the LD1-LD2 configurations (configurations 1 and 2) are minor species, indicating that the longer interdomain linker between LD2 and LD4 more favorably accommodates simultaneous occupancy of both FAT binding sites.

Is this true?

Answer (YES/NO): NO